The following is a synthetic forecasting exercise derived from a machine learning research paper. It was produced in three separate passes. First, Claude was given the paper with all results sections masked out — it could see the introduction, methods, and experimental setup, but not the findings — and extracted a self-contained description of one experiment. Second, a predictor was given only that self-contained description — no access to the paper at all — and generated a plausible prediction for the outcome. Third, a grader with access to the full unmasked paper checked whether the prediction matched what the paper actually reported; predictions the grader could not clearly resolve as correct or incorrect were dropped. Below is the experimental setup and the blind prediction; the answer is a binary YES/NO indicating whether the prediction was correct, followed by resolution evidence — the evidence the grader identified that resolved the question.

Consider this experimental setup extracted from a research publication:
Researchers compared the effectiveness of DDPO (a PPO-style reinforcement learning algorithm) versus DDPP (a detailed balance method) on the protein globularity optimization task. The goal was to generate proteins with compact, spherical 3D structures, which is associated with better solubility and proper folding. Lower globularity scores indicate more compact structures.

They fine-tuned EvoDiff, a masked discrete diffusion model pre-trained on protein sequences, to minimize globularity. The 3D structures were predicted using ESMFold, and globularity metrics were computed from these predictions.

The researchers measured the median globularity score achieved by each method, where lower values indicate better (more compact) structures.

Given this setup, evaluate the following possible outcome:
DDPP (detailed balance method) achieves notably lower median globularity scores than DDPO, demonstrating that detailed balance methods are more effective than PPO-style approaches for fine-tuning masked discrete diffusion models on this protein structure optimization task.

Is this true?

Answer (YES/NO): NO